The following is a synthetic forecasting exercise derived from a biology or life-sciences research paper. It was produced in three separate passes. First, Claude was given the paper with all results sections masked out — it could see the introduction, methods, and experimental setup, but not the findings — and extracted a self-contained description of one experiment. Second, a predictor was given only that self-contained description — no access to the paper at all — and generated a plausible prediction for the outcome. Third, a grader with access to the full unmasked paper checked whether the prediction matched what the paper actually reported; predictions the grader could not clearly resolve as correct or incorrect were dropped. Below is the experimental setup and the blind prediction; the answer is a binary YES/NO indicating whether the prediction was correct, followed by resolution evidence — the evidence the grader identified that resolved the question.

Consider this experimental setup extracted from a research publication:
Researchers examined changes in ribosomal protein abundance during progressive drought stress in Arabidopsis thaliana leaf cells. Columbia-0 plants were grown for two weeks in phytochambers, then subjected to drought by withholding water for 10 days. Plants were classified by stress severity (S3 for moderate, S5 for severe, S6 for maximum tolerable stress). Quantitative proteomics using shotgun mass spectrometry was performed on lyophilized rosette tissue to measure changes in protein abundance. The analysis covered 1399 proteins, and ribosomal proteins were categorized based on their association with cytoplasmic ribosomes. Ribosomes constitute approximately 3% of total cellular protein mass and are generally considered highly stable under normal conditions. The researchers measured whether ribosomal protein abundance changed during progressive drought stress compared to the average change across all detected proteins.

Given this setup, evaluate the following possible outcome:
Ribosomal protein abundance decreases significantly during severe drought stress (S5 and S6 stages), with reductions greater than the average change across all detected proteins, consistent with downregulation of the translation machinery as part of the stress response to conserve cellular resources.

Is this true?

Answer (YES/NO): YES